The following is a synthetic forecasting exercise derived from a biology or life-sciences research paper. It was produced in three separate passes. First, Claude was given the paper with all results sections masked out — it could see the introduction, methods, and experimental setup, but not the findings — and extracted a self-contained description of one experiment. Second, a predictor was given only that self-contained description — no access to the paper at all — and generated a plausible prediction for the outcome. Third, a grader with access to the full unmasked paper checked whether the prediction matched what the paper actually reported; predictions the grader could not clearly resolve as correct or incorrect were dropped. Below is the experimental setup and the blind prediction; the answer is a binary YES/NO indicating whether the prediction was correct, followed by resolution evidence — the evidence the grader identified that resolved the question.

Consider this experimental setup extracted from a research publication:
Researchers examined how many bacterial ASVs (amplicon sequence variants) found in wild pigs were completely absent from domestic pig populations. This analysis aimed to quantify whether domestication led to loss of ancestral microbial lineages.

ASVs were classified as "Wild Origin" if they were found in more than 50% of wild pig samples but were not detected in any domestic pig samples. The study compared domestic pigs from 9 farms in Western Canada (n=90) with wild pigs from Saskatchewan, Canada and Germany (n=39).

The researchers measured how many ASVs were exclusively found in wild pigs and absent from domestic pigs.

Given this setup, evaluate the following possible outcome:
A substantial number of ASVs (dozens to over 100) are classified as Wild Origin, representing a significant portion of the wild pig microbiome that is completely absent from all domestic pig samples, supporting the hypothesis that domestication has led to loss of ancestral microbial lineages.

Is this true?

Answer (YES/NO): NO